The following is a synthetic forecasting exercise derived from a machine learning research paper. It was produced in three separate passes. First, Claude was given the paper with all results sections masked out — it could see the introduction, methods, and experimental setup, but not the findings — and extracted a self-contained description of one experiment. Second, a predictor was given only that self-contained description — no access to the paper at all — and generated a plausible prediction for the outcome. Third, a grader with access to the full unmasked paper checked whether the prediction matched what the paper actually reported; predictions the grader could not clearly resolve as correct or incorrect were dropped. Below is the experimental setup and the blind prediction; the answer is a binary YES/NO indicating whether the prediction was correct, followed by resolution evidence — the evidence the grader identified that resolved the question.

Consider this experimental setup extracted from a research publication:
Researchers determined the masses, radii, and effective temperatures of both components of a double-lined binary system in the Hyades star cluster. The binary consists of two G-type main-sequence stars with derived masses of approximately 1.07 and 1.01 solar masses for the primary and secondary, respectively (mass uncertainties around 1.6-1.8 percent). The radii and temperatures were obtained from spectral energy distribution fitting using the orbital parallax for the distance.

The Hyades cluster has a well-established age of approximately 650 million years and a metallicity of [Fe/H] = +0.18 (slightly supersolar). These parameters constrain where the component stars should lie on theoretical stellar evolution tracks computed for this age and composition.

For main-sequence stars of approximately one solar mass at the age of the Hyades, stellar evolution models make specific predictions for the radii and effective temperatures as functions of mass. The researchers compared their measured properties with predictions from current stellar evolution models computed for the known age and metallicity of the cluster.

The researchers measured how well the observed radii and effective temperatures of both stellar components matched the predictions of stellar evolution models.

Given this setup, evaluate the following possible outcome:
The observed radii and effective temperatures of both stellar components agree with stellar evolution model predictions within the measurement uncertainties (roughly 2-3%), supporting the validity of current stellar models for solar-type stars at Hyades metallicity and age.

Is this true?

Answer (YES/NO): YES